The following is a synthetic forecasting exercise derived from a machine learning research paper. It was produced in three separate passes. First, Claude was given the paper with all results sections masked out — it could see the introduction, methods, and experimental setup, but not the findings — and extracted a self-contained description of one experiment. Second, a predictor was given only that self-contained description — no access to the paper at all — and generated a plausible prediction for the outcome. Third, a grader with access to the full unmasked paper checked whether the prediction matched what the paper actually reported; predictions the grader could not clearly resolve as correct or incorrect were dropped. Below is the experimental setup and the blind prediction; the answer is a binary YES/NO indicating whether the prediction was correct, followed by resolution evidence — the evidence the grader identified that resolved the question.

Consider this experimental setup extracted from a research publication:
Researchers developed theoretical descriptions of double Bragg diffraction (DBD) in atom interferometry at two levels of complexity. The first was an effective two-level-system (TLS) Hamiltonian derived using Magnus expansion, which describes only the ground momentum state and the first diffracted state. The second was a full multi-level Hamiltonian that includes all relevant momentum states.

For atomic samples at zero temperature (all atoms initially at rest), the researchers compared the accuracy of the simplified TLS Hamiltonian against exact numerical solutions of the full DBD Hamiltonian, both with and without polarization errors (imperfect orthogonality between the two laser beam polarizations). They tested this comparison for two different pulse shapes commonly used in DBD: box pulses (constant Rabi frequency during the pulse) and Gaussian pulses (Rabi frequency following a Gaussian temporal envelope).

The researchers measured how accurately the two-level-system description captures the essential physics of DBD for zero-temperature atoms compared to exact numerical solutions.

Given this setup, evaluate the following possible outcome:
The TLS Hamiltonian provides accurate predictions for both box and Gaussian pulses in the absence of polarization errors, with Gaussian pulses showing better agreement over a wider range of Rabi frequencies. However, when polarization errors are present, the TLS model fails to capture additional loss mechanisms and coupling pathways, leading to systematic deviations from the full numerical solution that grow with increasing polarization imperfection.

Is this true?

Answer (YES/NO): NO